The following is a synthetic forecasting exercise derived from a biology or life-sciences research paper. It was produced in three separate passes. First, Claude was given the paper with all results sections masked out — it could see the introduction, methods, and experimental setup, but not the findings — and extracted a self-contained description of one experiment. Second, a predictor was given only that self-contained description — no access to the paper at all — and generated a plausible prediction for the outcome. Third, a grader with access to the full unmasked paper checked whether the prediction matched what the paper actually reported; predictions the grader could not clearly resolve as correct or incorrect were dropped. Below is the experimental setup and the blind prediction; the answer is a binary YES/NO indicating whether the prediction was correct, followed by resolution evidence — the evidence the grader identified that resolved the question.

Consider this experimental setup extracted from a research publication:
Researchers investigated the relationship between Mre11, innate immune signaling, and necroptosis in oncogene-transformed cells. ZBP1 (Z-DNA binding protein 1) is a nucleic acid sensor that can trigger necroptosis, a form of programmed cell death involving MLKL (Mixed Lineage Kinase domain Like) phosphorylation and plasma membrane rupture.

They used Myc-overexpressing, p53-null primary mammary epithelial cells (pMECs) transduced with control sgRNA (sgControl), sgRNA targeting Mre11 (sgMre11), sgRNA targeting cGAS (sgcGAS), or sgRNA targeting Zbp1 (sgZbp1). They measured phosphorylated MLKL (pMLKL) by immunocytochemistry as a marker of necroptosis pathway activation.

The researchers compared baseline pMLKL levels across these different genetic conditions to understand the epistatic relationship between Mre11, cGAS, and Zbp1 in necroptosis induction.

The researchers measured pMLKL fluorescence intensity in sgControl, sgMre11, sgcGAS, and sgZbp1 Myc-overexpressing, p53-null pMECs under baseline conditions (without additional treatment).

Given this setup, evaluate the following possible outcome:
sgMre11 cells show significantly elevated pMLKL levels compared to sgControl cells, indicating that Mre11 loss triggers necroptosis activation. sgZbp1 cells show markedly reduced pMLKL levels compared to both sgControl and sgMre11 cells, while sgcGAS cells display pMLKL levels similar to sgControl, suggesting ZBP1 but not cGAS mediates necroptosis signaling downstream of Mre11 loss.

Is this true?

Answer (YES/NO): NO